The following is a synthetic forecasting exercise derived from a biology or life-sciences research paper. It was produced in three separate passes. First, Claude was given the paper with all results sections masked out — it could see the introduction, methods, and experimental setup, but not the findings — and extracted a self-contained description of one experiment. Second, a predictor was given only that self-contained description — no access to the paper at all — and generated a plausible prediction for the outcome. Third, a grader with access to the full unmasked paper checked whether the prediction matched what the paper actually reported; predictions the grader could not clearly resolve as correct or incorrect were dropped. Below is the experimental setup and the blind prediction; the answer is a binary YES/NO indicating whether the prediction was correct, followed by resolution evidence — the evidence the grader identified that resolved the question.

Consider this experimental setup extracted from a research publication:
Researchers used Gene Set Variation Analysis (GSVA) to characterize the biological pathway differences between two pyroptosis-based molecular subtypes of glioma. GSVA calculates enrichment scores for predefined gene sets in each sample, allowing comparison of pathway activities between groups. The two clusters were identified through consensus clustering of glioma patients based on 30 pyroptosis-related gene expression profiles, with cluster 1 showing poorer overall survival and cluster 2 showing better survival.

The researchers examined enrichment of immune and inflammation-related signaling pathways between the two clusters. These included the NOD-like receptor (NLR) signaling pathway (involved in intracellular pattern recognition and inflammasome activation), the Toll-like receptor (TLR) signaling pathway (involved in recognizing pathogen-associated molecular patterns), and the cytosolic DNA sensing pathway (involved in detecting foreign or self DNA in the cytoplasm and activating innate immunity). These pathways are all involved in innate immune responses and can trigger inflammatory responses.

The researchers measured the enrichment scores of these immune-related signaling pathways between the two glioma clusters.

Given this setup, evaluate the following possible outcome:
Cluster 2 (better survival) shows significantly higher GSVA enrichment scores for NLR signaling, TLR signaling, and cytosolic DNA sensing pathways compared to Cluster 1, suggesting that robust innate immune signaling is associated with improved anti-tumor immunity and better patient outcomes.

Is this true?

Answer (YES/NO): NO